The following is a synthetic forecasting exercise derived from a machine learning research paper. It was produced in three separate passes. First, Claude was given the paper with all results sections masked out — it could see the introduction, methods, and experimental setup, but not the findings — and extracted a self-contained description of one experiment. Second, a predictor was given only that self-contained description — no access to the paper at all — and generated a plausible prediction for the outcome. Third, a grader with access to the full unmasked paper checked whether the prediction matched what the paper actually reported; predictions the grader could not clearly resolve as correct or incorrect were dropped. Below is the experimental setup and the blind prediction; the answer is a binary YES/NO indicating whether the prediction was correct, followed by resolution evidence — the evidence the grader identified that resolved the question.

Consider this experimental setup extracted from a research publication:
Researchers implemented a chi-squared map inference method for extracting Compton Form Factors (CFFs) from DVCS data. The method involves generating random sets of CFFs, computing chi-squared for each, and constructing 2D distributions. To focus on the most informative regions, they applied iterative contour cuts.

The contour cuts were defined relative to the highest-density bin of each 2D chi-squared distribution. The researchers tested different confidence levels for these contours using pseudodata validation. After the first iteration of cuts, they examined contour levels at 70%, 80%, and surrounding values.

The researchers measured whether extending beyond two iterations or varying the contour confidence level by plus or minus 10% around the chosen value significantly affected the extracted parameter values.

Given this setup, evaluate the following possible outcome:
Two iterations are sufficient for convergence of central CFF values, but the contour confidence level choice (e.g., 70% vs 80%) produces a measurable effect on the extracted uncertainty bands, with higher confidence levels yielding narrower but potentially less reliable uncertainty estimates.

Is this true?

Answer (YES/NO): NO